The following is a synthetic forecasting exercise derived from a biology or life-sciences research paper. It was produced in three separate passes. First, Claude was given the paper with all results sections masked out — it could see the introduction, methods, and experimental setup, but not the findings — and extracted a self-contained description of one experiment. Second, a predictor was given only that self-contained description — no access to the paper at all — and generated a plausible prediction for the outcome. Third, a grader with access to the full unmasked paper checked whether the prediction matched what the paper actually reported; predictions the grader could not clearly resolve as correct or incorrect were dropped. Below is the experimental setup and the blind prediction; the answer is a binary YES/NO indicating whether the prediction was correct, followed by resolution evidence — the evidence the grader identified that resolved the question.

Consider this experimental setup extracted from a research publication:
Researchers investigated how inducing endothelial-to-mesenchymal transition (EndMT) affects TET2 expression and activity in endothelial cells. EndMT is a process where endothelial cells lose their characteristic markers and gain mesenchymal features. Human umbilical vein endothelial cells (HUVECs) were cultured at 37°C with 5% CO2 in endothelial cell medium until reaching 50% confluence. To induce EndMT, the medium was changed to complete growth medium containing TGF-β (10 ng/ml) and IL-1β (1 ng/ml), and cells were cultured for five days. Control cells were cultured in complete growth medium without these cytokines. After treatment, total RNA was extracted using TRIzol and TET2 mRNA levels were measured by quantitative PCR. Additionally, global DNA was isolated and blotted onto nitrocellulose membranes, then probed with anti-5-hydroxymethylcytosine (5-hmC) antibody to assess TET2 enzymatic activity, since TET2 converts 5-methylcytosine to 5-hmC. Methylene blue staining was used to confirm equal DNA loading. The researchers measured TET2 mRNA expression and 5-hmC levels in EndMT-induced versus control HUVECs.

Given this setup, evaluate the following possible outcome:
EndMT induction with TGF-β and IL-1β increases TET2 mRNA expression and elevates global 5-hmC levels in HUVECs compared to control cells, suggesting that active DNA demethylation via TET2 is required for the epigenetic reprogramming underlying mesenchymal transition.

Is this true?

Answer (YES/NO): NO